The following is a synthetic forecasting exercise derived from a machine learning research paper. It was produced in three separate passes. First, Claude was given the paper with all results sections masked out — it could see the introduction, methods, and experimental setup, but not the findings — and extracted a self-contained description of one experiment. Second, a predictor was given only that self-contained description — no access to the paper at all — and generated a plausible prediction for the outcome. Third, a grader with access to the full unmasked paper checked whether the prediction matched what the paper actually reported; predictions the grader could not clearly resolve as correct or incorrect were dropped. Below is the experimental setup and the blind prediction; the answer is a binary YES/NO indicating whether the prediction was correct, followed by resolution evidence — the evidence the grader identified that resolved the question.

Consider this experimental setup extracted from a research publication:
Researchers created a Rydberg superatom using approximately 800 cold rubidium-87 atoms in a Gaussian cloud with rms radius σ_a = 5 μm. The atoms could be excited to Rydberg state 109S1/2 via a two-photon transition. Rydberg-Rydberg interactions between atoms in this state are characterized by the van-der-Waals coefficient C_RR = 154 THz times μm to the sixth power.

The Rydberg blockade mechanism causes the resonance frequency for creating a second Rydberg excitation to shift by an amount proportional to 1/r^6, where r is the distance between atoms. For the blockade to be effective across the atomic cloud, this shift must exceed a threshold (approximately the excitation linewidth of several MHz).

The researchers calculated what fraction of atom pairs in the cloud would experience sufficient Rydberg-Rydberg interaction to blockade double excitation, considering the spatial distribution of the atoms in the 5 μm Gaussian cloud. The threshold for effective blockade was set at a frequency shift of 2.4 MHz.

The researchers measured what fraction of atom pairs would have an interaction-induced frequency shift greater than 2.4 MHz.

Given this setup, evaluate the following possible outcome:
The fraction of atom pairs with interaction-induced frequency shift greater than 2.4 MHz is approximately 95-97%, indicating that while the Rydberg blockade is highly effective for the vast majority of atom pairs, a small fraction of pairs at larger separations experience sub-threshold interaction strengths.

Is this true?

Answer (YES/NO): YES